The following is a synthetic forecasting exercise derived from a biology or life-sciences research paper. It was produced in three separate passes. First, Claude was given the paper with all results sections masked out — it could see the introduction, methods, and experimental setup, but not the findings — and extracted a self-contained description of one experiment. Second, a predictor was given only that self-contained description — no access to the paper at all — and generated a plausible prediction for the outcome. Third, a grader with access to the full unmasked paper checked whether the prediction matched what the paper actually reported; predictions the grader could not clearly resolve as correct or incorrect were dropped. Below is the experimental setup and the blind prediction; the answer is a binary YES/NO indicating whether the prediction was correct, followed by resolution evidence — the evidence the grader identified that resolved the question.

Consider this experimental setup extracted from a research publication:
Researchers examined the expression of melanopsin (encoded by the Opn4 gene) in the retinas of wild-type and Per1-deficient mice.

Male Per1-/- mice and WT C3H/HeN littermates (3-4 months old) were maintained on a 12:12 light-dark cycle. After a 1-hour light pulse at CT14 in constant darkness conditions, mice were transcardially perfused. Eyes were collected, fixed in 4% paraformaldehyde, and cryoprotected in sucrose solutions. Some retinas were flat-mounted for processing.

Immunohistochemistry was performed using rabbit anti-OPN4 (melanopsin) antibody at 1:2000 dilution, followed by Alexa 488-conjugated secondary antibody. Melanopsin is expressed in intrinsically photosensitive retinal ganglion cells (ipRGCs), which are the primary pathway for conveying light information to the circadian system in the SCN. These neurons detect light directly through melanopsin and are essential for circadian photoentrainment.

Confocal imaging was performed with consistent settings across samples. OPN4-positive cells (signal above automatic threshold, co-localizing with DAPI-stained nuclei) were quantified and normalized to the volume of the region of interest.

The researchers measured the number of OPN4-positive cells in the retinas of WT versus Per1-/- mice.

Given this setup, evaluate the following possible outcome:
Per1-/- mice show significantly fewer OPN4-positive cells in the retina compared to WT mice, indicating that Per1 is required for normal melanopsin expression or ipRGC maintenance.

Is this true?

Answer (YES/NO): NO